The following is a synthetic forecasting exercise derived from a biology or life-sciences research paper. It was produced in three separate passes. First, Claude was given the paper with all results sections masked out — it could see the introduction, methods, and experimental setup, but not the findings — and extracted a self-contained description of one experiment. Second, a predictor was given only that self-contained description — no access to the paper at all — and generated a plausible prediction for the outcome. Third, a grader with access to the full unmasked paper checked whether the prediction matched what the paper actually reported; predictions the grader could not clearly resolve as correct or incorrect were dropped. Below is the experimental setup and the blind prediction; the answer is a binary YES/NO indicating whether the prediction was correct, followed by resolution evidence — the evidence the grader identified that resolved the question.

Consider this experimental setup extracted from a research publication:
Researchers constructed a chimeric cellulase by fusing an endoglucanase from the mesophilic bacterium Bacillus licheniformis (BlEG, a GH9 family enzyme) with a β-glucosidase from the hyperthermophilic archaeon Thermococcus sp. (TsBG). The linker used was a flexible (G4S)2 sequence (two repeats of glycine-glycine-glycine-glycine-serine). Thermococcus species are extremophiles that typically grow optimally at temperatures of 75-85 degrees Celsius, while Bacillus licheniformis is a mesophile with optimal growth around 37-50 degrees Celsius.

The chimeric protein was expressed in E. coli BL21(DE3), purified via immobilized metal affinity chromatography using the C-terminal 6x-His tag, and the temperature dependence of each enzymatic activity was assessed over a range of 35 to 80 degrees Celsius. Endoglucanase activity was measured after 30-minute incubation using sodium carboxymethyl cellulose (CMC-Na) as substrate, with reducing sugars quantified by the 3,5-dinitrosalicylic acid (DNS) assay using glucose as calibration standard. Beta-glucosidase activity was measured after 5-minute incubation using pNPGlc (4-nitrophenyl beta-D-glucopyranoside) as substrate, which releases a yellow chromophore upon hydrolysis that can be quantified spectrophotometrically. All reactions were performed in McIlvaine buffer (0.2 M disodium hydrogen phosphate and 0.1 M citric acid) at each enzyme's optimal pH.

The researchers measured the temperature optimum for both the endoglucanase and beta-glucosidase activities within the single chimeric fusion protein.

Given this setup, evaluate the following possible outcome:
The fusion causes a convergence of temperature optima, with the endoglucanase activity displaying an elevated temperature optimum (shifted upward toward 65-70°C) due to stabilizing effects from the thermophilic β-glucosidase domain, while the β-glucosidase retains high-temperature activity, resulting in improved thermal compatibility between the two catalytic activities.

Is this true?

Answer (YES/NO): NO